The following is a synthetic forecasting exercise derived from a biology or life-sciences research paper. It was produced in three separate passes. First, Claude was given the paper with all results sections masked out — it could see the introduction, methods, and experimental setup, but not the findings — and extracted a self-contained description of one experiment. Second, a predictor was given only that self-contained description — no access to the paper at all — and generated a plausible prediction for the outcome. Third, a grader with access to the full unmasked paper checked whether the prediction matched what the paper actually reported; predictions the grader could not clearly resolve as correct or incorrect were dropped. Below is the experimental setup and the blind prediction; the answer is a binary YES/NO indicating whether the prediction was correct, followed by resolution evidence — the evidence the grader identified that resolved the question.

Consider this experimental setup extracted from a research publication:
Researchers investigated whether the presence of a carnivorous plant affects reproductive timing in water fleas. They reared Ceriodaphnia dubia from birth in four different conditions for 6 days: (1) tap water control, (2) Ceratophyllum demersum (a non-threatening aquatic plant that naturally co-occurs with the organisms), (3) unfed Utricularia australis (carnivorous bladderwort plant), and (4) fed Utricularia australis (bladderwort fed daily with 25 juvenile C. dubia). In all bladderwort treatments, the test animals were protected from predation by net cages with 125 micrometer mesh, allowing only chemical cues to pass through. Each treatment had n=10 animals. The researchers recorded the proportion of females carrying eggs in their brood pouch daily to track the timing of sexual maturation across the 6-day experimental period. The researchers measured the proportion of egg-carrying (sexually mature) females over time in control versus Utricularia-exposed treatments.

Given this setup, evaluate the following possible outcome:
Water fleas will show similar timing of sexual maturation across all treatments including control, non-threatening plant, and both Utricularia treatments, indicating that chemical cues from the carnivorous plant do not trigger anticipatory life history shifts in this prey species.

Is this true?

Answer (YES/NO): NO